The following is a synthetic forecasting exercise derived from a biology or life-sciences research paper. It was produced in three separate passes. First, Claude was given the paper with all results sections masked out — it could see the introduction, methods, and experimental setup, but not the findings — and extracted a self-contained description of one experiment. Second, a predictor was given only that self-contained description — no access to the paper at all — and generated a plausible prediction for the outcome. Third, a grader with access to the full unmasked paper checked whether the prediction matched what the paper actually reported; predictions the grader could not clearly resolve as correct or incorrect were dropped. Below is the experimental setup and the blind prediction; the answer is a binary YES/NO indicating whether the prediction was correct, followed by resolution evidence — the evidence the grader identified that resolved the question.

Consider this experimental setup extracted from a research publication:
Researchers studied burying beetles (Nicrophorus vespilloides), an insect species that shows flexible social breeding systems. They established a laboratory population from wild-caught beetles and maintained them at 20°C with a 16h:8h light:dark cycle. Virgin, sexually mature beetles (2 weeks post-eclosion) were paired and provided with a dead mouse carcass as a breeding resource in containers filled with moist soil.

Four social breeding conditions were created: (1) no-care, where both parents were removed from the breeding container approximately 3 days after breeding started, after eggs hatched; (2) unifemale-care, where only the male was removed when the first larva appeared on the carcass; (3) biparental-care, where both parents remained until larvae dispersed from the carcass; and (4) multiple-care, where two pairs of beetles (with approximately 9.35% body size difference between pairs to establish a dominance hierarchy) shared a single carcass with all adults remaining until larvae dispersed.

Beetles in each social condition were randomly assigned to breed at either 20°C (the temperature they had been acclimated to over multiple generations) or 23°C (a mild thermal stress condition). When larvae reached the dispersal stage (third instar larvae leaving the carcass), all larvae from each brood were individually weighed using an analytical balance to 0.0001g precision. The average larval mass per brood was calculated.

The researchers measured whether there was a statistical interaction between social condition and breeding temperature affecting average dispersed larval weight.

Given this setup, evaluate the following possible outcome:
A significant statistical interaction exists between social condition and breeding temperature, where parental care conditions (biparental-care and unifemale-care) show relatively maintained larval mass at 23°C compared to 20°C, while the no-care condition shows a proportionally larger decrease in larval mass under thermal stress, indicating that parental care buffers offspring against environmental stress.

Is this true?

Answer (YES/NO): NO